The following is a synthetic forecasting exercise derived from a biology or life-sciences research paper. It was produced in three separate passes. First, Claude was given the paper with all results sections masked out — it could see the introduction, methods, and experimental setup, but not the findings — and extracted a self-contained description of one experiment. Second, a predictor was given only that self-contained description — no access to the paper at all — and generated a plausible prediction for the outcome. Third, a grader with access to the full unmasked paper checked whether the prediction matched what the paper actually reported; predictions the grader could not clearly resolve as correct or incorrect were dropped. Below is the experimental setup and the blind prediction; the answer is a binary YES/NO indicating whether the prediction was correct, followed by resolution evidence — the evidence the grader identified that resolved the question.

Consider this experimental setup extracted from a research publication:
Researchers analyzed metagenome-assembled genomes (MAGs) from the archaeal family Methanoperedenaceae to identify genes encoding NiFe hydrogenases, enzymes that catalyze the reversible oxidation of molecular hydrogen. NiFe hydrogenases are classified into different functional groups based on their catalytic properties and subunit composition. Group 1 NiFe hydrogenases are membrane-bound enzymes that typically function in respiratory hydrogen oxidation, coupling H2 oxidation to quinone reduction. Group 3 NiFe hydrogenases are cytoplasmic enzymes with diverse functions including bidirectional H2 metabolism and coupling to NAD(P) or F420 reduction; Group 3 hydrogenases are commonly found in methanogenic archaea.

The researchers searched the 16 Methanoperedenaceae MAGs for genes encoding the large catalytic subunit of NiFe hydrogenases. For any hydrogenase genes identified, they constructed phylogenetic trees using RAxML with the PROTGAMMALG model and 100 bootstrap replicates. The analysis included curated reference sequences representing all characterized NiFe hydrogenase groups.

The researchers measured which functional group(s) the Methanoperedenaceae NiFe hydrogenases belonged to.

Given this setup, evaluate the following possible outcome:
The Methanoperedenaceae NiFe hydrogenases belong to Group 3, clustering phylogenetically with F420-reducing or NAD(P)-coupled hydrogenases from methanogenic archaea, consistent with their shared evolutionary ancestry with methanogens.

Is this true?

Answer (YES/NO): NO